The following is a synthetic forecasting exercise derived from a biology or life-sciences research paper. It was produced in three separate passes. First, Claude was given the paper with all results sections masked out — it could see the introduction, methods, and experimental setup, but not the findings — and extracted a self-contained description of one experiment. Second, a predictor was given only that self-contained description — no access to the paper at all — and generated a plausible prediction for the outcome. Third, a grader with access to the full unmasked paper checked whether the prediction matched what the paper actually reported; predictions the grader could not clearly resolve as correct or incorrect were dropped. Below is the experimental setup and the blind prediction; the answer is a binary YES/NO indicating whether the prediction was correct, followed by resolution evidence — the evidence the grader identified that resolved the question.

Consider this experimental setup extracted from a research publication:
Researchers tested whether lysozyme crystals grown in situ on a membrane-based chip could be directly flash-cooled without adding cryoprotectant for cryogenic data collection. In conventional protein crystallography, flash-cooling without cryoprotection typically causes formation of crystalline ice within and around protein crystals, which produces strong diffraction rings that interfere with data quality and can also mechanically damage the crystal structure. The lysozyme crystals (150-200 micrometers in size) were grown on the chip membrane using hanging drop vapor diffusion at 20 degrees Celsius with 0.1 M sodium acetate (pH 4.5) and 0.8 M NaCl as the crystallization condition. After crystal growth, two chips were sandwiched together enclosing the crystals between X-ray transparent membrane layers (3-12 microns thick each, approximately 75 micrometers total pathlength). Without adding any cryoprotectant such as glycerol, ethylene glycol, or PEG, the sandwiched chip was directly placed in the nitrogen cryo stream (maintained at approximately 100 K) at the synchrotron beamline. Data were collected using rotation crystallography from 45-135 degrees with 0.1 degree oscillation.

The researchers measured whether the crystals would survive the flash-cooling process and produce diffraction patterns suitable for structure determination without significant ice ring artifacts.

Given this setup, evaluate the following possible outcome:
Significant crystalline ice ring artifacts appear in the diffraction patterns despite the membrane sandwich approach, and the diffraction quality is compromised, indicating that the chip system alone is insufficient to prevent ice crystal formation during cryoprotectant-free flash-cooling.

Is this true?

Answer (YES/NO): NO